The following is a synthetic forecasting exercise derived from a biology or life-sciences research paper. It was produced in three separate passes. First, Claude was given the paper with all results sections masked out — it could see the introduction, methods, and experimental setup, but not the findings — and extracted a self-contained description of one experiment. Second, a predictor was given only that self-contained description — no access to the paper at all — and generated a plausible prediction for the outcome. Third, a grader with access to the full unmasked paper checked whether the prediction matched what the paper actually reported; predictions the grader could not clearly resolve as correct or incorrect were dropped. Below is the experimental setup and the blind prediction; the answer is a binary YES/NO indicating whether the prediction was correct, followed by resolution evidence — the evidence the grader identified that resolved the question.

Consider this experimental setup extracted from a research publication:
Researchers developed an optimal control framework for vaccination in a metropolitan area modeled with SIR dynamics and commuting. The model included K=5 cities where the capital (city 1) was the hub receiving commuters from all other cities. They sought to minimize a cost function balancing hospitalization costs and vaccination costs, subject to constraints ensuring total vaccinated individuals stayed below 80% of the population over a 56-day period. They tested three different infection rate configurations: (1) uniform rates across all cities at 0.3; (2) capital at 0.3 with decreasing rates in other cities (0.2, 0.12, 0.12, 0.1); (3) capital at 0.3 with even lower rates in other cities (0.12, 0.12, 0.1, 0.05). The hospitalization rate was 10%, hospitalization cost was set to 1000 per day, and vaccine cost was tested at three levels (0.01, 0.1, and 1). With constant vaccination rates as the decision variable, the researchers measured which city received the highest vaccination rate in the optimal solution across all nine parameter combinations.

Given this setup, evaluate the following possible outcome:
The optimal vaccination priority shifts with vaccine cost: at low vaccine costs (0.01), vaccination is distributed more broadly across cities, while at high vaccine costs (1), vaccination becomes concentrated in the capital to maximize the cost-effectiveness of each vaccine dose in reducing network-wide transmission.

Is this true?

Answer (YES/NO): NO